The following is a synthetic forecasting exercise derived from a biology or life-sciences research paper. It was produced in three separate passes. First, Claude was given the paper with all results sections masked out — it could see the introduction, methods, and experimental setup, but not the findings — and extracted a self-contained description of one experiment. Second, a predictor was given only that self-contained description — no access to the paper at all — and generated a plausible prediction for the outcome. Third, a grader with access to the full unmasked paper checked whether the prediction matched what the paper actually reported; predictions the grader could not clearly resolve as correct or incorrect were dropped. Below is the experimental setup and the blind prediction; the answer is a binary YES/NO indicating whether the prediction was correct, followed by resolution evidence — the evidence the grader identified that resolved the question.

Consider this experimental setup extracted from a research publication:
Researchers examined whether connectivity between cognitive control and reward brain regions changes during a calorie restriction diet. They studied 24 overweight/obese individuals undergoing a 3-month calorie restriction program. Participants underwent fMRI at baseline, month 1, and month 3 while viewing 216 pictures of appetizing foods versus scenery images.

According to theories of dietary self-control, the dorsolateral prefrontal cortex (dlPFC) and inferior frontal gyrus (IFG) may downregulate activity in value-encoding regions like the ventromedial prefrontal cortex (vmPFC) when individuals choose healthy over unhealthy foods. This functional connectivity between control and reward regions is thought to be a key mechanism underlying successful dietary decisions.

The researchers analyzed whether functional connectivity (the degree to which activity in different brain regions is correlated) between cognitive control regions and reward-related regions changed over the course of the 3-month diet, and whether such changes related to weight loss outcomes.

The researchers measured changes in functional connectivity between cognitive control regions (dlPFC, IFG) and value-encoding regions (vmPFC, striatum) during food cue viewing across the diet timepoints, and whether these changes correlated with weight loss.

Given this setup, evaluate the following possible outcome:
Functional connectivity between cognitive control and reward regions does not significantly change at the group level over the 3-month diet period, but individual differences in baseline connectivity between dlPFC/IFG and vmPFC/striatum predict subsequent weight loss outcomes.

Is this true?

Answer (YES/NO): NO